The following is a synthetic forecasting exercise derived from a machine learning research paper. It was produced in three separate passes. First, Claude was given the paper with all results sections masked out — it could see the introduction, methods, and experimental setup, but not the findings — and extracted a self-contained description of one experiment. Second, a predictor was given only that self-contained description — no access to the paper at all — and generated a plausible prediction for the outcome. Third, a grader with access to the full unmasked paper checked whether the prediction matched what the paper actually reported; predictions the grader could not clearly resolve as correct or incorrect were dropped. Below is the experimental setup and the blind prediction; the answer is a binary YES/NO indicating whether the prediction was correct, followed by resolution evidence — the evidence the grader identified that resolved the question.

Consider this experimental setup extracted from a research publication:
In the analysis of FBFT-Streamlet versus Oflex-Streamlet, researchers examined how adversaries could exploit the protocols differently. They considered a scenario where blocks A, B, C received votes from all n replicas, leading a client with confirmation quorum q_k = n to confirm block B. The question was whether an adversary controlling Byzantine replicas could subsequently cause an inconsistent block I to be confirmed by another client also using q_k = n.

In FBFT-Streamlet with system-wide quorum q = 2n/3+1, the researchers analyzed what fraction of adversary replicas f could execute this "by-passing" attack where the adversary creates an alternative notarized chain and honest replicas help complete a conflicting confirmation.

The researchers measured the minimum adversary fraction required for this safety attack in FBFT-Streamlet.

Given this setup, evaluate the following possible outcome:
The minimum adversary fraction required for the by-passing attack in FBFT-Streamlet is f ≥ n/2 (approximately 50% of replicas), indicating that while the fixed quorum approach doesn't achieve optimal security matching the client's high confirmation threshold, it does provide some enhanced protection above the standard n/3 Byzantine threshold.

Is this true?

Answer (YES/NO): NO